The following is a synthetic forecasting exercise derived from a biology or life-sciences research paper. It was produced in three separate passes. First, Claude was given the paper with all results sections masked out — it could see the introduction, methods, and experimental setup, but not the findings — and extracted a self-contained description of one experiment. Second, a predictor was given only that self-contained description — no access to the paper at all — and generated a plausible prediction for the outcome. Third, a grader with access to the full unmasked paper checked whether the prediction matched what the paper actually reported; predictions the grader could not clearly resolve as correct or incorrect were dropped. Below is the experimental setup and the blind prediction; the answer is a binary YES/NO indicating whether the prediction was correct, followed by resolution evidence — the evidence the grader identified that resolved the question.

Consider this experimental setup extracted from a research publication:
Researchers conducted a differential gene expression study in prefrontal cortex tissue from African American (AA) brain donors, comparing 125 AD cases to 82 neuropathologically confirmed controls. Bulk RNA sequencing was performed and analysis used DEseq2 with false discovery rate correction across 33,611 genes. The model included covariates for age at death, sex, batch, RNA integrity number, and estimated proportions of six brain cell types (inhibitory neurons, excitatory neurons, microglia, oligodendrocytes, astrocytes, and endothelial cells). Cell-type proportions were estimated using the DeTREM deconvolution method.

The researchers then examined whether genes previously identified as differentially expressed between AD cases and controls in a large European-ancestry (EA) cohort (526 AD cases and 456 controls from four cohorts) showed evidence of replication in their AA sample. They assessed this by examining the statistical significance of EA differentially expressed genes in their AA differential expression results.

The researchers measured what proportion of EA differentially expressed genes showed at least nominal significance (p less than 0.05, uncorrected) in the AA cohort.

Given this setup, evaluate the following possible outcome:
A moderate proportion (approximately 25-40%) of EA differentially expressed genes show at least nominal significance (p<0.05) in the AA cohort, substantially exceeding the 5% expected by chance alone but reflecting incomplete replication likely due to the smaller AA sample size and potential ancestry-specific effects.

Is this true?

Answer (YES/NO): YES